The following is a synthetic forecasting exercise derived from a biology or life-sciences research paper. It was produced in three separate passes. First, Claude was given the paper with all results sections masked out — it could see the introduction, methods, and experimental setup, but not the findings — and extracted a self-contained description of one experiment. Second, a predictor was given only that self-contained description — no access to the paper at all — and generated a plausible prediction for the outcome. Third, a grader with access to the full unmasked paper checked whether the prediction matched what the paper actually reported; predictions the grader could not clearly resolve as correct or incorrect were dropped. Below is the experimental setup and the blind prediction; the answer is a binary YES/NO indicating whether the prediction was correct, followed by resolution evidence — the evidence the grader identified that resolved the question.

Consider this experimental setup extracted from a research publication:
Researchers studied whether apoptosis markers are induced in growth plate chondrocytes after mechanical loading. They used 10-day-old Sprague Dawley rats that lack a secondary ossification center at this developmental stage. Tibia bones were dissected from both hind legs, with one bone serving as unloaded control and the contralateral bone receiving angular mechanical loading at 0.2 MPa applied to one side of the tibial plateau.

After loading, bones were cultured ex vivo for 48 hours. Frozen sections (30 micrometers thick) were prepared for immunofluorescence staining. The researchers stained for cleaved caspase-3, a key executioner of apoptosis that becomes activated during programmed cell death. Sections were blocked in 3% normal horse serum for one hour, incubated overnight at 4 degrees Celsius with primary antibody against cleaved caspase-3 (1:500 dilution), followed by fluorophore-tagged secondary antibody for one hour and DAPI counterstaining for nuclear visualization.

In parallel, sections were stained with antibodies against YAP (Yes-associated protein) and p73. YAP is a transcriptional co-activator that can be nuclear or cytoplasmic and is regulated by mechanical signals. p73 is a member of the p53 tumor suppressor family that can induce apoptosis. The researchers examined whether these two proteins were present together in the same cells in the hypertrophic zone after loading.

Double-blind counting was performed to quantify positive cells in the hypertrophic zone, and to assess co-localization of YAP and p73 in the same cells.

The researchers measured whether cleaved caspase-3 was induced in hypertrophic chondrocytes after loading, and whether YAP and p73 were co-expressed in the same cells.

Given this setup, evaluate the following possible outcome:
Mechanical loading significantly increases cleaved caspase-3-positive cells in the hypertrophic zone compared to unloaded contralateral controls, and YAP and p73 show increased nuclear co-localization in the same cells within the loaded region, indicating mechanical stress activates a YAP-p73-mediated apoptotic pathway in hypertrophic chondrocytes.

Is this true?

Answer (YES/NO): YES